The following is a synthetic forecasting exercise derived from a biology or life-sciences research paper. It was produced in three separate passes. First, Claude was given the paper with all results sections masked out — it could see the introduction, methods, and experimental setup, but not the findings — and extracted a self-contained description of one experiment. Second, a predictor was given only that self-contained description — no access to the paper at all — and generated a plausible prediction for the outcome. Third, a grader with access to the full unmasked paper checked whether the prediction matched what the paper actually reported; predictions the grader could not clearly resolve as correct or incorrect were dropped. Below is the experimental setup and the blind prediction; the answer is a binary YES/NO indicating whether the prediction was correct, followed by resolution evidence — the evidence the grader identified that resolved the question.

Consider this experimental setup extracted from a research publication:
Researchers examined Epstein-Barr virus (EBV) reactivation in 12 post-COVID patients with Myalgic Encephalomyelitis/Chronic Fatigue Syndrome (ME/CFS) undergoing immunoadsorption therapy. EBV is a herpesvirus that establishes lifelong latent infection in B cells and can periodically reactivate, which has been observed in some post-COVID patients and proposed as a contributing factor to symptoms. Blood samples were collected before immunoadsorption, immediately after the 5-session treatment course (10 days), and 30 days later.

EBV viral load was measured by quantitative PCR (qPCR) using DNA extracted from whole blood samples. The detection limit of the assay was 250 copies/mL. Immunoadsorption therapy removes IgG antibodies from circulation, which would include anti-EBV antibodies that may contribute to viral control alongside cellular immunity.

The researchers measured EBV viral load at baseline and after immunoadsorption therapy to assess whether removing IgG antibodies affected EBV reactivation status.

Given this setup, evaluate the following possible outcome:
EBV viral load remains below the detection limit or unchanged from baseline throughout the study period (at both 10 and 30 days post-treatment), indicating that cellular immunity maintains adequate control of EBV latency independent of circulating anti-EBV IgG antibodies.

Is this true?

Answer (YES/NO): YES